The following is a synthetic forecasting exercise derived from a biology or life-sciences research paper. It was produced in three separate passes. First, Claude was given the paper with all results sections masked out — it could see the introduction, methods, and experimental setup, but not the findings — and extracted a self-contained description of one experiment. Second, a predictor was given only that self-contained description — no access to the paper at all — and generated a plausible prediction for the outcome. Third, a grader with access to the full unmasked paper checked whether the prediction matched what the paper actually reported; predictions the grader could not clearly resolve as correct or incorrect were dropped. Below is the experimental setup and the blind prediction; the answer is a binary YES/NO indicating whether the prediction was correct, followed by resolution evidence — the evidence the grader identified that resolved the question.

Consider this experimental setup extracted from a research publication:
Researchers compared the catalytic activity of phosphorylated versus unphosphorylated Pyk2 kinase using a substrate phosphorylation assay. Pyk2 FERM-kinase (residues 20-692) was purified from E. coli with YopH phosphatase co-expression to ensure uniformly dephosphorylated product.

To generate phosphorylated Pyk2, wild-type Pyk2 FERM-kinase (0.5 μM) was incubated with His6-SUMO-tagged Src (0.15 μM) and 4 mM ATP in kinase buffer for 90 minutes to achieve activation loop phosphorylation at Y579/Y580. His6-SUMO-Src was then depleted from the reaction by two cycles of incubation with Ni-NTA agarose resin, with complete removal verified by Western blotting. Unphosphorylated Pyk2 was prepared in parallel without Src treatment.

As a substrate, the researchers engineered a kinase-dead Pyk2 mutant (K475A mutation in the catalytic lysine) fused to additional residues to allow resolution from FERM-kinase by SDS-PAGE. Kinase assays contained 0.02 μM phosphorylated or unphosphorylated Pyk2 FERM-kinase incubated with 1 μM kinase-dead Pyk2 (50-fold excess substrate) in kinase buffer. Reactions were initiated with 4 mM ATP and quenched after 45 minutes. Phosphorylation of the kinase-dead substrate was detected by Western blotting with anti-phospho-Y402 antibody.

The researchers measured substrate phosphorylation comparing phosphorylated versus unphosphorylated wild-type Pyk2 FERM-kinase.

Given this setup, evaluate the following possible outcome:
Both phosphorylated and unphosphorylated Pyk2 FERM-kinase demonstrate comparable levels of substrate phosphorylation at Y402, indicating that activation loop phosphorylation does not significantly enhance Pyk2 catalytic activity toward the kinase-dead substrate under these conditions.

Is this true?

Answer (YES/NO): NO